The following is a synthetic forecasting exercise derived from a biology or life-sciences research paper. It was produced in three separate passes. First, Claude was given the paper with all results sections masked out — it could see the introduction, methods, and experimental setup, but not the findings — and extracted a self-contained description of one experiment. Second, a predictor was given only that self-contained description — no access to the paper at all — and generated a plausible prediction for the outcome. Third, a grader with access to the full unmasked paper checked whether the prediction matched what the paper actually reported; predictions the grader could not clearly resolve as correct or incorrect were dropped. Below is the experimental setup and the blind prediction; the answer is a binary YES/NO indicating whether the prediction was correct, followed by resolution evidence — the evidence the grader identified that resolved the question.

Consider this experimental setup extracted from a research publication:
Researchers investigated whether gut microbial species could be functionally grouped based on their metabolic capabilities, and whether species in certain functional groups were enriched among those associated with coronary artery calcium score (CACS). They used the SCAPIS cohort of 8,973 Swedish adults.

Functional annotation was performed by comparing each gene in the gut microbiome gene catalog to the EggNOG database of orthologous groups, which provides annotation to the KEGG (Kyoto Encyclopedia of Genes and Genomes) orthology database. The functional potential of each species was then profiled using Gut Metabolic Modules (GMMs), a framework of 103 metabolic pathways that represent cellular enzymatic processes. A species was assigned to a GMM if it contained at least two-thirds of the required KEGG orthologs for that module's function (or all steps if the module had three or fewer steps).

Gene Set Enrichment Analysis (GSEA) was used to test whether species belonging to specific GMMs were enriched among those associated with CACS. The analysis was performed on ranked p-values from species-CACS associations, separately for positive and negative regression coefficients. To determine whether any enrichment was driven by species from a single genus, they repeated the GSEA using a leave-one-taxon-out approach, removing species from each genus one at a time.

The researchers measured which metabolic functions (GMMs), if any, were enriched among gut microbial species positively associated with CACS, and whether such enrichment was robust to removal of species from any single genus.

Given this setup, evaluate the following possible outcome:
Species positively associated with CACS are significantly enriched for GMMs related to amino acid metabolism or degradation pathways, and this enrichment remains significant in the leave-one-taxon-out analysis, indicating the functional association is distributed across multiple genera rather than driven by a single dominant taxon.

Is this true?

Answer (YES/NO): NO